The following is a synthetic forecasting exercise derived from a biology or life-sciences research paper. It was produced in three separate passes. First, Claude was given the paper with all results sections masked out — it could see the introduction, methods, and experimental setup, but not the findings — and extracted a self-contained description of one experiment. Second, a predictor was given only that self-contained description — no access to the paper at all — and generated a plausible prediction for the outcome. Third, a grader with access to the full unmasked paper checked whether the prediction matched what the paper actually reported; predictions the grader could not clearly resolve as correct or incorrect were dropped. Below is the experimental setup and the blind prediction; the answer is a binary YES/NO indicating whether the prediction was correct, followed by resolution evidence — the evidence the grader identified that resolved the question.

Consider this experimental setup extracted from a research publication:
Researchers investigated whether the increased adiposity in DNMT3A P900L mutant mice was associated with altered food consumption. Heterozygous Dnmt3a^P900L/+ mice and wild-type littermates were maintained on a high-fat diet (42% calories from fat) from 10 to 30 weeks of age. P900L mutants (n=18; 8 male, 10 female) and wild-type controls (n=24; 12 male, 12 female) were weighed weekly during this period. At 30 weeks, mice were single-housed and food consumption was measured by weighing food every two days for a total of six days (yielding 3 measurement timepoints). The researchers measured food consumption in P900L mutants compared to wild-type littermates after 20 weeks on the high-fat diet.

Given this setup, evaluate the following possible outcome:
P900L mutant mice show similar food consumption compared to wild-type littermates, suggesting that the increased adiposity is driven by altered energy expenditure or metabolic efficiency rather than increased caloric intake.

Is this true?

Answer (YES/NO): YES